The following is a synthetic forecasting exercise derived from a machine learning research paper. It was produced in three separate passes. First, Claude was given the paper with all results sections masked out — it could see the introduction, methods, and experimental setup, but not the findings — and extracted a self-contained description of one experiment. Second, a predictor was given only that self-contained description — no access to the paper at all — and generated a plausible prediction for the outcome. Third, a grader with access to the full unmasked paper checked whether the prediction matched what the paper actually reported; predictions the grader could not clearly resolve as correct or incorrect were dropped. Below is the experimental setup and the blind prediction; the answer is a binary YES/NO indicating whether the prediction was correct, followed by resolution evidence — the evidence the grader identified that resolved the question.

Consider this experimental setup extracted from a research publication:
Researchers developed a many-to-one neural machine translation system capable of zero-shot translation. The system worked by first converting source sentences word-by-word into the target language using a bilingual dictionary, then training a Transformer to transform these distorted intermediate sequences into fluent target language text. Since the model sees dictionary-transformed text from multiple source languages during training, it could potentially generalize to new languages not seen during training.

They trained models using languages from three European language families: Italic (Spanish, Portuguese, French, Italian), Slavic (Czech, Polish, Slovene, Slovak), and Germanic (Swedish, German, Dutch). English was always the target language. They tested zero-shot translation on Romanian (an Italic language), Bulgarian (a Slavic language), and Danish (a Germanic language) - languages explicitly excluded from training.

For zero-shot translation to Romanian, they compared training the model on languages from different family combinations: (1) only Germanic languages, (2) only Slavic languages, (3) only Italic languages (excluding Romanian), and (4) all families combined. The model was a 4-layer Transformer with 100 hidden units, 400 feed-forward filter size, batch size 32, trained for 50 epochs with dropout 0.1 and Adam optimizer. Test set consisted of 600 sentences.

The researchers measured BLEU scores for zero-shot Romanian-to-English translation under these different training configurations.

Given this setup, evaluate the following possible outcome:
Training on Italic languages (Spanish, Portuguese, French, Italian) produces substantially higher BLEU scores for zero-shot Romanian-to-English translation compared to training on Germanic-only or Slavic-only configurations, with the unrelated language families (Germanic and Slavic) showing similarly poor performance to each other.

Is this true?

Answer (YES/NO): NO